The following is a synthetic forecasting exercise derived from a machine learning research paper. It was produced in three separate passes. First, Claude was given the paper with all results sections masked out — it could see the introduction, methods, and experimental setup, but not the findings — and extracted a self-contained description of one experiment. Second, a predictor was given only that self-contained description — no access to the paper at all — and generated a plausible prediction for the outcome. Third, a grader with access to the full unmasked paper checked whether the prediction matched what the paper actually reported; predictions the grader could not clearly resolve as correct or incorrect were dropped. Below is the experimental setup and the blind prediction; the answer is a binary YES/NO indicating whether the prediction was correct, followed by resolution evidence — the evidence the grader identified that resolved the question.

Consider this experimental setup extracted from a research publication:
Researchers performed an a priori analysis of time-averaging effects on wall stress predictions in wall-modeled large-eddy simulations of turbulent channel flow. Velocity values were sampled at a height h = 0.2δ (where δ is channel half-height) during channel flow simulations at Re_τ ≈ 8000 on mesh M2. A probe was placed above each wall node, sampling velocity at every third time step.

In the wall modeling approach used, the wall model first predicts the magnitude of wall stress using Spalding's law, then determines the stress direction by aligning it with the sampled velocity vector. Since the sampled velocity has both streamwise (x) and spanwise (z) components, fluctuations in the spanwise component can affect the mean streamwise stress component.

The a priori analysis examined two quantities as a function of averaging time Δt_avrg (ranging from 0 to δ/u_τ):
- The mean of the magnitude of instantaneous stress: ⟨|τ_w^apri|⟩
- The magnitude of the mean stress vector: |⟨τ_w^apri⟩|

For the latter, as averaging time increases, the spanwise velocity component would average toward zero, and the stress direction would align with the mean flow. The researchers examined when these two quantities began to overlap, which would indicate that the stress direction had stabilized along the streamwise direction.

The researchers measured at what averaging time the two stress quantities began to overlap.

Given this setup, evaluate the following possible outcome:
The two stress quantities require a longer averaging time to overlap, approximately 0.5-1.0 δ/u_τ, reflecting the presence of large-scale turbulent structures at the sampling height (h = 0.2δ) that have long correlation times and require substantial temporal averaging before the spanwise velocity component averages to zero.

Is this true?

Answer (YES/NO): NO